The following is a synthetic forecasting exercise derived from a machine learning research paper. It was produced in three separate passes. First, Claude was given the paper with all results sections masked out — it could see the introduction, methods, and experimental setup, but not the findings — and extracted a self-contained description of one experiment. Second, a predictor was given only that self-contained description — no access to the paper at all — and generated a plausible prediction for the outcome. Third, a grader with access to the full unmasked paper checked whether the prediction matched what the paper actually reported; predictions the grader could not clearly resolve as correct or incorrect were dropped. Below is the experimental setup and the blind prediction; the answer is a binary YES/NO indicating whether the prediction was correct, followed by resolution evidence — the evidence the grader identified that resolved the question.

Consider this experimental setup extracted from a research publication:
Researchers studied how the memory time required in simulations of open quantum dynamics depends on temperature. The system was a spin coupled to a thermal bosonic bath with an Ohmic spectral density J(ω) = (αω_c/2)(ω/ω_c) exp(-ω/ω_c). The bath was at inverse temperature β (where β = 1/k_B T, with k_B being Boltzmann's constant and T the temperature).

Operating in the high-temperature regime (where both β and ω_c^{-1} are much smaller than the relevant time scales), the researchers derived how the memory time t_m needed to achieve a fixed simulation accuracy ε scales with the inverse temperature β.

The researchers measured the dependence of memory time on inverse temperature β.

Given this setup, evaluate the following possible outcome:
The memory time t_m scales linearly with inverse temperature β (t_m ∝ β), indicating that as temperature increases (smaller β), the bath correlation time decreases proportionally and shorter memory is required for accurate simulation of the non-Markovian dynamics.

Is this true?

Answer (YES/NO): NO